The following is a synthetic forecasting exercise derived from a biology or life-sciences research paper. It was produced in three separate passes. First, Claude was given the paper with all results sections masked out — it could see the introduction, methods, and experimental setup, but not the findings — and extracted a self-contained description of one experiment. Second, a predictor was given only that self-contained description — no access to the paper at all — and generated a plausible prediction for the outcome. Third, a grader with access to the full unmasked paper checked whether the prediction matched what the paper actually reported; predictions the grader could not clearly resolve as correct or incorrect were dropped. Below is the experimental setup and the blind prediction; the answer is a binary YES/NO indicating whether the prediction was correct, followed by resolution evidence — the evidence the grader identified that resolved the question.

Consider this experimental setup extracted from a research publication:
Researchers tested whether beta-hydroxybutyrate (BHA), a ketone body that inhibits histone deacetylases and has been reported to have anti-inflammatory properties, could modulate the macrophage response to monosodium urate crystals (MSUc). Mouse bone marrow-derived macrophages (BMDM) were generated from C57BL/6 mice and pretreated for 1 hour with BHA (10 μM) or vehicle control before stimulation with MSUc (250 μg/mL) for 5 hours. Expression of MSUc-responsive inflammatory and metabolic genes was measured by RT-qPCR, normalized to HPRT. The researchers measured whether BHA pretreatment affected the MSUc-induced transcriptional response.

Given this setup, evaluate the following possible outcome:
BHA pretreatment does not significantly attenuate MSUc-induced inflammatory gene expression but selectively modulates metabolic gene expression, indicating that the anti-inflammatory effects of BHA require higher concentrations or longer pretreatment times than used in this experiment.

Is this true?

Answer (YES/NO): NO